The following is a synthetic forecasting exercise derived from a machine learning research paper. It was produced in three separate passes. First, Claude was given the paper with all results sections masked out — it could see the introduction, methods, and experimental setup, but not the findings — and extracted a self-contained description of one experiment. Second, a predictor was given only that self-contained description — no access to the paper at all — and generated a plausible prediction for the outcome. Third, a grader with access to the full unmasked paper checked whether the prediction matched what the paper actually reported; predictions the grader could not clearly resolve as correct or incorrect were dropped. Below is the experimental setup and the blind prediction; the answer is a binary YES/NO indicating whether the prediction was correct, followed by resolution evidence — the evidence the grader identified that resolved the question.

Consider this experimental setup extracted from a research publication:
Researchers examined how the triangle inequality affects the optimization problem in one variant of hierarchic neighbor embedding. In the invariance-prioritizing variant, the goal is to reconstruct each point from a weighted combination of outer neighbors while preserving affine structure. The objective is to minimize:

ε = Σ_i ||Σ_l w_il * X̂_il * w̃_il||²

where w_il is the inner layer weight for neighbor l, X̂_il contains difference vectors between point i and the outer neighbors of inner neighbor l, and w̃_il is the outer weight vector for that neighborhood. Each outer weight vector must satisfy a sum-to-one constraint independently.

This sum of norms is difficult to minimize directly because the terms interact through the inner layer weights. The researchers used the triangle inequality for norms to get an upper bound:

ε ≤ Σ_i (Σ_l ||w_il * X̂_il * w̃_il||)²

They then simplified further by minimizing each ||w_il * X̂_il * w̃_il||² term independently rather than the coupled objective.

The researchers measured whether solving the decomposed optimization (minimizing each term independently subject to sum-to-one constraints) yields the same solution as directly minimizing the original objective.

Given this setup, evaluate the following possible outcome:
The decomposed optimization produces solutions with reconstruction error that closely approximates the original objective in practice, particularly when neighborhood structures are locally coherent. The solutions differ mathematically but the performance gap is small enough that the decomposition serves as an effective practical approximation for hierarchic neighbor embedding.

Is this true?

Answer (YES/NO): NO